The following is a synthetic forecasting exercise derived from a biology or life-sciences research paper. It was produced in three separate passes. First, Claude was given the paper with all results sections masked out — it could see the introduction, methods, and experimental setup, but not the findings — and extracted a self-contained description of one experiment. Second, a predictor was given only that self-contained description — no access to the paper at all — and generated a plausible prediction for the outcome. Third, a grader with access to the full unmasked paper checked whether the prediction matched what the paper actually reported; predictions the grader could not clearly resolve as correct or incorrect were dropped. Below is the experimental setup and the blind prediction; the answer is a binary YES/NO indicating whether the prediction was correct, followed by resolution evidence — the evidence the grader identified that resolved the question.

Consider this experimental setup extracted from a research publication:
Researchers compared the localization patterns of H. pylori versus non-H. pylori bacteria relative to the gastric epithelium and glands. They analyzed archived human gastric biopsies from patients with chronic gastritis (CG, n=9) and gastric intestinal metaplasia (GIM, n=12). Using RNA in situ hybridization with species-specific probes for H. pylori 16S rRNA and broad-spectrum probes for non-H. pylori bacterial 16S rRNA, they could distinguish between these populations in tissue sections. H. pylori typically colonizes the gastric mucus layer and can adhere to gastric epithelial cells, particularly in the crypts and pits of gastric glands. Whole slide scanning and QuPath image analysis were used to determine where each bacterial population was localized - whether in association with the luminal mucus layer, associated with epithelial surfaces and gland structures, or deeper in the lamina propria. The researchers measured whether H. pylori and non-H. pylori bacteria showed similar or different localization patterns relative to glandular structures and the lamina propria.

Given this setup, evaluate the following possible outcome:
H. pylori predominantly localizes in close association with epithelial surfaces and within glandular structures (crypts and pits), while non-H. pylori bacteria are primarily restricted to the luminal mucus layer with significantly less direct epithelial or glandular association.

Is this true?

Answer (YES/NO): NO